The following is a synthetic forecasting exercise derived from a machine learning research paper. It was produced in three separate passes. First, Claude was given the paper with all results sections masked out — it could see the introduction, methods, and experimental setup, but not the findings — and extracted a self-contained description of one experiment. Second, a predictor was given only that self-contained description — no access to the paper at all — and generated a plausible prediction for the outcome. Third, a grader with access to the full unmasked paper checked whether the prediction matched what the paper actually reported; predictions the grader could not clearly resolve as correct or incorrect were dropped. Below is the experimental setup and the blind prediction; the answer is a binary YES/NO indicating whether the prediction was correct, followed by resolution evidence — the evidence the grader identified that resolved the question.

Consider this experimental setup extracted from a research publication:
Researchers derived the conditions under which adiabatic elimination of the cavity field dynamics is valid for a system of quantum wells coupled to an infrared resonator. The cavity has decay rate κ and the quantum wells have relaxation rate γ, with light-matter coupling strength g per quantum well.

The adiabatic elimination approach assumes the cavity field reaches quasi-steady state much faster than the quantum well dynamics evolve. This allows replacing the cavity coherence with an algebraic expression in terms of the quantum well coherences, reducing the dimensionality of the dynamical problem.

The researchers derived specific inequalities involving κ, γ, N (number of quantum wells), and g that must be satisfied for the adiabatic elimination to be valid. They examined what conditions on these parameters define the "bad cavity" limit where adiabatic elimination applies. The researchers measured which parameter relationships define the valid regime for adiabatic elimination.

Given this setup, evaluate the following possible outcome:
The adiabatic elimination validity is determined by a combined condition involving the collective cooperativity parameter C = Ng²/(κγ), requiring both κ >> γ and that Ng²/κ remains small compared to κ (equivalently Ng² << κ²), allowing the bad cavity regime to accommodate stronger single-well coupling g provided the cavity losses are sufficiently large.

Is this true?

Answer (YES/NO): NO